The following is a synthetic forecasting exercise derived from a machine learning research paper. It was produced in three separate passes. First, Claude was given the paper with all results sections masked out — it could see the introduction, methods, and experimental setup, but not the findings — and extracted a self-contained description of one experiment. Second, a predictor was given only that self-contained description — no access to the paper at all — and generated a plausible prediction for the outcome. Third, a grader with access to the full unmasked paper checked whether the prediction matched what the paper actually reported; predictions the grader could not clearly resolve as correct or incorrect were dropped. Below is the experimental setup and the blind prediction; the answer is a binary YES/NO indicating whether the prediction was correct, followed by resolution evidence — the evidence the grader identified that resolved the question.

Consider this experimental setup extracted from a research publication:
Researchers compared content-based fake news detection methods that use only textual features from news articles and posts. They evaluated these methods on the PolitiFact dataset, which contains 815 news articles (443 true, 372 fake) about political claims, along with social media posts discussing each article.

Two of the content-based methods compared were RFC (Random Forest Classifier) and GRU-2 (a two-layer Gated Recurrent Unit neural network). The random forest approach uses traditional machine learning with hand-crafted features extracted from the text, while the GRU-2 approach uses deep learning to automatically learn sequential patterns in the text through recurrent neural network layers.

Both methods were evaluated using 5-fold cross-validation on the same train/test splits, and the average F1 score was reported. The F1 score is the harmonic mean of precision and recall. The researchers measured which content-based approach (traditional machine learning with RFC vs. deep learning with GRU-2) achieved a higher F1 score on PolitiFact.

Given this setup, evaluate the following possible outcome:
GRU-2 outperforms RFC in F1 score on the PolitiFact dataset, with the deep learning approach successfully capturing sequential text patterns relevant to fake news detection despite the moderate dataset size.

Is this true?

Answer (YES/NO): NO